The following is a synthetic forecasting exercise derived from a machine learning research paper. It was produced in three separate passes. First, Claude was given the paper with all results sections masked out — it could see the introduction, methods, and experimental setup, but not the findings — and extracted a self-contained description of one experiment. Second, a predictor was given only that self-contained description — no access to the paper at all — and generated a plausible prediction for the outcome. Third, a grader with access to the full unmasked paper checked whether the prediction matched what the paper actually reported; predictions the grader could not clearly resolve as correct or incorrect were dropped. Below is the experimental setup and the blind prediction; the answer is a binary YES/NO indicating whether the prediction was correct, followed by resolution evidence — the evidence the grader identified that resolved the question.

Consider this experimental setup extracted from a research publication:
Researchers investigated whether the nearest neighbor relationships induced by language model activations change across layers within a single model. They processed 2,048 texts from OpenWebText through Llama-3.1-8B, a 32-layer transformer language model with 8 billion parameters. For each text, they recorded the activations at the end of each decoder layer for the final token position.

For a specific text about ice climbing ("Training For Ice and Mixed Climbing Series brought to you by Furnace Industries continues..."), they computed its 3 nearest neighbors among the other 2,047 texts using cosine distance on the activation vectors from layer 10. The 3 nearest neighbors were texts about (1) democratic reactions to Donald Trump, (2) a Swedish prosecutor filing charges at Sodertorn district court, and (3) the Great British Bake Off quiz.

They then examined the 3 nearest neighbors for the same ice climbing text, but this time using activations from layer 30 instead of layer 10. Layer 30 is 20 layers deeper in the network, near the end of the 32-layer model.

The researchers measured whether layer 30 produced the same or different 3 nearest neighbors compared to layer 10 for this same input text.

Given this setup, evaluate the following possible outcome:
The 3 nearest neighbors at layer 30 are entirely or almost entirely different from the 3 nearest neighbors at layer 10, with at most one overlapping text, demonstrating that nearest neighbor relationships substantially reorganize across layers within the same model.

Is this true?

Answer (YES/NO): YES